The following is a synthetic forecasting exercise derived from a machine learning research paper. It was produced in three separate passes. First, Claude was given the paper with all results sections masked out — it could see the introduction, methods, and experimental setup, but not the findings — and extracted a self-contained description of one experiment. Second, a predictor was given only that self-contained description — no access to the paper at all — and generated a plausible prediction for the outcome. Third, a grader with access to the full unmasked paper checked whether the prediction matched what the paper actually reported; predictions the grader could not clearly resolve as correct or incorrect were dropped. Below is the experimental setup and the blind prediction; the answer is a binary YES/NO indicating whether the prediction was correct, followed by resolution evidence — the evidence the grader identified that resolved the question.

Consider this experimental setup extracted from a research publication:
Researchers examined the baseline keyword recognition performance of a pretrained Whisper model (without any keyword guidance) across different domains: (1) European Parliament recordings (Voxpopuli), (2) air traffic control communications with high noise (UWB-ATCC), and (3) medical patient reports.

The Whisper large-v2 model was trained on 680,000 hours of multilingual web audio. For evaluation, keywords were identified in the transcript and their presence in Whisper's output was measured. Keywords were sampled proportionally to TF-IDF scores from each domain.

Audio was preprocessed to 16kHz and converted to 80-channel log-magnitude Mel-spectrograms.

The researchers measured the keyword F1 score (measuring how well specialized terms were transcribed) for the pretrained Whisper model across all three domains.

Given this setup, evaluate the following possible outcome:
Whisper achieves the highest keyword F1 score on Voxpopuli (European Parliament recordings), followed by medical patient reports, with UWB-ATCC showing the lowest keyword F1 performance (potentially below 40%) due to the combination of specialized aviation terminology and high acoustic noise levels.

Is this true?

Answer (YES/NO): YES